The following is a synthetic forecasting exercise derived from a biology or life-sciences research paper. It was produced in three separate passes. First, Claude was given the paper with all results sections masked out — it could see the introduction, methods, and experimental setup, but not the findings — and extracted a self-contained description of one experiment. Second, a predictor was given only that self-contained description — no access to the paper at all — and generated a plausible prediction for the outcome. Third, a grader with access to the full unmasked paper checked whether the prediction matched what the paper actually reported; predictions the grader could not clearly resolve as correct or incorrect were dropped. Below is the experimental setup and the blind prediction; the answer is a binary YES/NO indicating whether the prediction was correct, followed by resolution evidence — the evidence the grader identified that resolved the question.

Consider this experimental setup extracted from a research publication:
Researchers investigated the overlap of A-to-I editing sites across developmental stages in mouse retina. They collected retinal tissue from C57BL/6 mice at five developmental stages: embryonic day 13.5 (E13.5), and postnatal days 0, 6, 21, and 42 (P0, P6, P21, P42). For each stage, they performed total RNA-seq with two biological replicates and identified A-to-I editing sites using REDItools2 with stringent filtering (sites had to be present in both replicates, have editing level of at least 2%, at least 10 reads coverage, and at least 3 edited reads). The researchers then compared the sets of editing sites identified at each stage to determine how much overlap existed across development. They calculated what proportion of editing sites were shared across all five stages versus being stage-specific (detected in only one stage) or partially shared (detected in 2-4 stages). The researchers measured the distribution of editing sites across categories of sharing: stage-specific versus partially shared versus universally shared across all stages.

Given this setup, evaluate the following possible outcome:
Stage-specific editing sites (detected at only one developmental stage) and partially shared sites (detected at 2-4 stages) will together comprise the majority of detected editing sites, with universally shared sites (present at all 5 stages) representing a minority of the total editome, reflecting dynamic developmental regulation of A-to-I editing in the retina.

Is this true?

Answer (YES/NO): YES